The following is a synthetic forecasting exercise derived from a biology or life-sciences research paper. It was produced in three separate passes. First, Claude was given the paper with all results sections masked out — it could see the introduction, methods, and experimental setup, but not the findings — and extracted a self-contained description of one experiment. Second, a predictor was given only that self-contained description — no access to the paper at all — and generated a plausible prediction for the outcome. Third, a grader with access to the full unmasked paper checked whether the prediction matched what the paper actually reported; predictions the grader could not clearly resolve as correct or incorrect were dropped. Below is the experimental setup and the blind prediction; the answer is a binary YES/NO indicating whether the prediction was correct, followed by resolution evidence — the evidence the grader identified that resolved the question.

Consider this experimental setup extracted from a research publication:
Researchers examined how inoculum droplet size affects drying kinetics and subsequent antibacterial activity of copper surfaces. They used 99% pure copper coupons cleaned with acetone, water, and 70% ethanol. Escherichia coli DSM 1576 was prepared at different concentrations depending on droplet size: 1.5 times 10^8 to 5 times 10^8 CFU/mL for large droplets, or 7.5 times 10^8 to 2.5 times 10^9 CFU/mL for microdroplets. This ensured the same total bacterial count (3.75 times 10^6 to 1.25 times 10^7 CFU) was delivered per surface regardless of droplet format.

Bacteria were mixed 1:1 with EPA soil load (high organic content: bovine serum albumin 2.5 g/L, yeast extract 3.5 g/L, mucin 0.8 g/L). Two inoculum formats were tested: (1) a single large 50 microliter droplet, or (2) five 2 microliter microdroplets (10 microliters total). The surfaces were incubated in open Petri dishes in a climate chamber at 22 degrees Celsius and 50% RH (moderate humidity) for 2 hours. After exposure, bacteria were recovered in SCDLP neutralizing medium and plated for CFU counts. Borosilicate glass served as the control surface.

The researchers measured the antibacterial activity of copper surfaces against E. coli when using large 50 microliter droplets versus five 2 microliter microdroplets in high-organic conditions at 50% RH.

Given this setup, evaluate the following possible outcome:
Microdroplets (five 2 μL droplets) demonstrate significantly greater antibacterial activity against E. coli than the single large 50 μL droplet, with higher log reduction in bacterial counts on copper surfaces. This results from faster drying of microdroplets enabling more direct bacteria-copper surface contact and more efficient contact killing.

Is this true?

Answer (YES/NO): NO